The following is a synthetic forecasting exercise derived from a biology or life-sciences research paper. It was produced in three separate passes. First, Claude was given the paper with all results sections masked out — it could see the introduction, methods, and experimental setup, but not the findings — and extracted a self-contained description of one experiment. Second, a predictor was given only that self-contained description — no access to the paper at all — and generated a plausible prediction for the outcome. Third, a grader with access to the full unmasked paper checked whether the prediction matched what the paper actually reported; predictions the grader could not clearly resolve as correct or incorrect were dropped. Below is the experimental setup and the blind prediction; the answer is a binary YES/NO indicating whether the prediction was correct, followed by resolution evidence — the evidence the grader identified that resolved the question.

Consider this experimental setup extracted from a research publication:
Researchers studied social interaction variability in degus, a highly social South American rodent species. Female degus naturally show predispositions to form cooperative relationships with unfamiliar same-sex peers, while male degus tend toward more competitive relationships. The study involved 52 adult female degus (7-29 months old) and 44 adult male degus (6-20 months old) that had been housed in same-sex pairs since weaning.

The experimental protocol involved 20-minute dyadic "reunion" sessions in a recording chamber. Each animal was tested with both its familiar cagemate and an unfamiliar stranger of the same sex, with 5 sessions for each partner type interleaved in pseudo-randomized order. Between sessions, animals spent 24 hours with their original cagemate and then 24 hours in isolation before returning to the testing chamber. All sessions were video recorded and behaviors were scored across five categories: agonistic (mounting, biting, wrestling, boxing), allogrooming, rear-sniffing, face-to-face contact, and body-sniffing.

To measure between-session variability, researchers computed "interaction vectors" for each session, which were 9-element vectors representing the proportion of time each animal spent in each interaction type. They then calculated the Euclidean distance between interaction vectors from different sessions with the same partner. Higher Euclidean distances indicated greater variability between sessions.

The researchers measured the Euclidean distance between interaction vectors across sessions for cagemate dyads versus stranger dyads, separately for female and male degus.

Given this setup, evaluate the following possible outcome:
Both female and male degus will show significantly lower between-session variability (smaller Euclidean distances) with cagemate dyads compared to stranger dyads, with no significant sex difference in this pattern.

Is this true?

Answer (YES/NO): NO